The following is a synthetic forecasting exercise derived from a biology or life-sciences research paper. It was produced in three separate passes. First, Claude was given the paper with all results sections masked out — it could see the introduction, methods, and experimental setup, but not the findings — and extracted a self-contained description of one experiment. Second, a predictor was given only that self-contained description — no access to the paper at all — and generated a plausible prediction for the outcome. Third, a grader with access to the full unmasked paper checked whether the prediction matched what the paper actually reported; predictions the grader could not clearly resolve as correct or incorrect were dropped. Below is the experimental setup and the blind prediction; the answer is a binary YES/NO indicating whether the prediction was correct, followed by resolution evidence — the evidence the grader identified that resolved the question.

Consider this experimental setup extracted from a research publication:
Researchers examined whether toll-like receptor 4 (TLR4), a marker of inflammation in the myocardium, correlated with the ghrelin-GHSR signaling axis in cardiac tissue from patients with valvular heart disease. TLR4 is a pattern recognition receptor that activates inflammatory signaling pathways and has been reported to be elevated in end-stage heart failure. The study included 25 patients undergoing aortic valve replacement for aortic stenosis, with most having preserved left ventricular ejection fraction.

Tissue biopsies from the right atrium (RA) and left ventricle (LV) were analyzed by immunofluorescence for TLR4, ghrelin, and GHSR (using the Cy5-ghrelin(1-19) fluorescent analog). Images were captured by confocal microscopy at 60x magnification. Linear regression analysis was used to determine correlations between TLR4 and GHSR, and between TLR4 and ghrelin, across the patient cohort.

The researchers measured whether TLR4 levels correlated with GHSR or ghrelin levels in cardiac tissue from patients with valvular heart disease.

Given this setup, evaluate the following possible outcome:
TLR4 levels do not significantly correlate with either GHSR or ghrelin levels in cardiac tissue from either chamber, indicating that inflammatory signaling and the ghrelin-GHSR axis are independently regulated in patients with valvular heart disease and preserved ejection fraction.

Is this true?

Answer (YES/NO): YES